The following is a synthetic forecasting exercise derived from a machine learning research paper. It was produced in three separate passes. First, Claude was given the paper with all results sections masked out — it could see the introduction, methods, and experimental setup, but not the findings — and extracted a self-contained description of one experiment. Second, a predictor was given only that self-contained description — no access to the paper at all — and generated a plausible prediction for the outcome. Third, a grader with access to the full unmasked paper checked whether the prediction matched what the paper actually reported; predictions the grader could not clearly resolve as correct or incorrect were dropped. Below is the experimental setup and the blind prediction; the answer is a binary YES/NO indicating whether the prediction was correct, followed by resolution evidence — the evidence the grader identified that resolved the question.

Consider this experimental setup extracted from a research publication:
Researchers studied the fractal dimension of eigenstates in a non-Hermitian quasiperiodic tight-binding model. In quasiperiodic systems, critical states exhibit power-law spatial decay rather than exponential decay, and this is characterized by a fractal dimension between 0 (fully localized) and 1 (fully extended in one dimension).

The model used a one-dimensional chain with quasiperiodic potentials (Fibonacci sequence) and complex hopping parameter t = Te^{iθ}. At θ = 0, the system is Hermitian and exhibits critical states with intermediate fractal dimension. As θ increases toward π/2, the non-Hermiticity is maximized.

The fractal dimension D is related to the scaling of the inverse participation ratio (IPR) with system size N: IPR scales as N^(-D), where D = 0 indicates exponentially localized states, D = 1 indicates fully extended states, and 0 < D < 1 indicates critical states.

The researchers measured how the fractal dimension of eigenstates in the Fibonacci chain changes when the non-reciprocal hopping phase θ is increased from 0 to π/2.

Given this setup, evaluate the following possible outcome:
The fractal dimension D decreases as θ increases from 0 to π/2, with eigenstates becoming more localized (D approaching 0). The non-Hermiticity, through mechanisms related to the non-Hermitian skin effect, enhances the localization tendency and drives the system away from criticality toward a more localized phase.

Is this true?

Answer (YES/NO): NO